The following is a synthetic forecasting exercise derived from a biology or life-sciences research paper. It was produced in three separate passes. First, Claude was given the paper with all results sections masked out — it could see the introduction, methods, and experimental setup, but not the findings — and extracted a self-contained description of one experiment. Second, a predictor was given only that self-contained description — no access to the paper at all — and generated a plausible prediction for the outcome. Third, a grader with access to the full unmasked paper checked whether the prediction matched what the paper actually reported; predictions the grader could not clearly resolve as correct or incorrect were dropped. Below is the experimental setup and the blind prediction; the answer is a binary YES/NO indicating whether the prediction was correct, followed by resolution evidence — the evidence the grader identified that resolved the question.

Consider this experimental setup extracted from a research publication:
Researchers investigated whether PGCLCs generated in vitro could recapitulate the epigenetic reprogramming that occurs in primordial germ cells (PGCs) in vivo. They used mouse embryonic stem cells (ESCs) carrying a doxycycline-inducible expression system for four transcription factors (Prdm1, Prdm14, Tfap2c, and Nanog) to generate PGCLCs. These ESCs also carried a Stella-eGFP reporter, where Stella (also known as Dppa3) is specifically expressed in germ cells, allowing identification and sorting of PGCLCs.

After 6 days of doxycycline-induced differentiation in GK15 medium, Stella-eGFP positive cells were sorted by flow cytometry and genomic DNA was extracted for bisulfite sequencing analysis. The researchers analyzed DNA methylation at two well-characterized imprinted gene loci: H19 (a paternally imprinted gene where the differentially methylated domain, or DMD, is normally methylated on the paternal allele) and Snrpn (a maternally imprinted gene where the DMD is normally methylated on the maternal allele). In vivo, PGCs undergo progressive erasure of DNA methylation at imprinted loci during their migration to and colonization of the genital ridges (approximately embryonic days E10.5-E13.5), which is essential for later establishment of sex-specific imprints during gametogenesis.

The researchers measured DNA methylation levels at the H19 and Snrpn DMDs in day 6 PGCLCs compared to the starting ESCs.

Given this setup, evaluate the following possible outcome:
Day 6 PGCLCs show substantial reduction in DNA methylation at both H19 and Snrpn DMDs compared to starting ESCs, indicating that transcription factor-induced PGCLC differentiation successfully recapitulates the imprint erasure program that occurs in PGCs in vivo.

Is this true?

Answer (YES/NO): YES